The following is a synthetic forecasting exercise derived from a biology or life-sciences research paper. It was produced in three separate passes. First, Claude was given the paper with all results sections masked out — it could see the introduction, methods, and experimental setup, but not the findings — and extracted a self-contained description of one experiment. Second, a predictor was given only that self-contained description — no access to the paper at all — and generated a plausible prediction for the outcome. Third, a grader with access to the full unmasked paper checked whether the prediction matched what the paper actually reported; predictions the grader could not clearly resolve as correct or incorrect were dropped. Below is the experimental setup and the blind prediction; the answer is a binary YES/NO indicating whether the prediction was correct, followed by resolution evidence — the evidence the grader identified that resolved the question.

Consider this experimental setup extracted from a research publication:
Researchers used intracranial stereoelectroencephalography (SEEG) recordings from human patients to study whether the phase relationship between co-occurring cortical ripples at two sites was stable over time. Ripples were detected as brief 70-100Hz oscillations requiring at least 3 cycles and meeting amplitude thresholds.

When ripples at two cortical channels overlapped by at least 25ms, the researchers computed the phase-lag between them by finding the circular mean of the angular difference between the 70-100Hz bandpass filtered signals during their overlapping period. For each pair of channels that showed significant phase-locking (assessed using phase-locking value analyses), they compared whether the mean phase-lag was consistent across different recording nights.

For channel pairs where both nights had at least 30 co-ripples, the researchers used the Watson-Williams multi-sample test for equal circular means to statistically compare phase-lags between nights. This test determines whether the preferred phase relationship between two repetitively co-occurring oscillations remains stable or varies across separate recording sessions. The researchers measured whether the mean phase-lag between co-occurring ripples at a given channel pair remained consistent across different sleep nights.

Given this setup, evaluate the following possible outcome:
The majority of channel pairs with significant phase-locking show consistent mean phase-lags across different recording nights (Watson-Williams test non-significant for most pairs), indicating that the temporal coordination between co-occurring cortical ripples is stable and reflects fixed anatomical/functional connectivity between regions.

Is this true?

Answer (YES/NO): NO